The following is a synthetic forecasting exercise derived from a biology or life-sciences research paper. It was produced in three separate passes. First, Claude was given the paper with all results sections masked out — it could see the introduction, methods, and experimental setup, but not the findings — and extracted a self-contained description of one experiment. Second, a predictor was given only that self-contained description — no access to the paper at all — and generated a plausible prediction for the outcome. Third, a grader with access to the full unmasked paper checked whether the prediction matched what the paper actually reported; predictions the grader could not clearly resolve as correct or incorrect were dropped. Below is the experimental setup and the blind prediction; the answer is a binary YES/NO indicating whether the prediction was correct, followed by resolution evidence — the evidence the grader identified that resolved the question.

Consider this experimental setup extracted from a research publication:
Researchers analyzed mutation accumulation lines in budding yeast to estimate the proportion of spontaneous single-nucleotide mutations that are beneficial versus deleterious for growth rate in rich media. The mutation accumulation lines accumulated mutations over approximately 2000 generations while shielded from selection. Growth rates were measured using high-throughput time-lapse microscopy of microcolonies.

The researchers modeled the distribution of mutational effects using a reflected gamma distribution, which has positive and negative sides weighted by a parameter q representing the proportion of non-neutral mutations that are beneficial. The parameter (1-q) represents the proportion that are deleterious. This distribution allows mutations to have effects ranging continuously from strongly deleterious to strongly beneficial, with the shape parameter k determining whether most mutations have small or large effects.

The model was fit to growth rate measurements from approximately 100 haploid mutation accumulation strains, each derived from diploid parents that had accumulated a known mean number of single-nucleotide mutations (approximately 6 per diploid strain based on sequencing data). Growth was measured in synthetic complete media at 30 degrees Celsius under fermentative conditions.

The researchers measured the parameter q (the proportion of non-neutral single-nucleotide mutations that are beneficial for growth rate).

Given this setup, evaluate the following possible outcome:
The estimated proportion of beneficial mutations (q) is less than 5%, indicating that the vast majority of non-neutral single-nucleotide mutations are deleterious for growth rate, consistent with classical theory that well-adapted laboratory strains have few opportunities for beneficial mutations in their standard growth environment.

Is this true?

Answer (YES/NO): NO